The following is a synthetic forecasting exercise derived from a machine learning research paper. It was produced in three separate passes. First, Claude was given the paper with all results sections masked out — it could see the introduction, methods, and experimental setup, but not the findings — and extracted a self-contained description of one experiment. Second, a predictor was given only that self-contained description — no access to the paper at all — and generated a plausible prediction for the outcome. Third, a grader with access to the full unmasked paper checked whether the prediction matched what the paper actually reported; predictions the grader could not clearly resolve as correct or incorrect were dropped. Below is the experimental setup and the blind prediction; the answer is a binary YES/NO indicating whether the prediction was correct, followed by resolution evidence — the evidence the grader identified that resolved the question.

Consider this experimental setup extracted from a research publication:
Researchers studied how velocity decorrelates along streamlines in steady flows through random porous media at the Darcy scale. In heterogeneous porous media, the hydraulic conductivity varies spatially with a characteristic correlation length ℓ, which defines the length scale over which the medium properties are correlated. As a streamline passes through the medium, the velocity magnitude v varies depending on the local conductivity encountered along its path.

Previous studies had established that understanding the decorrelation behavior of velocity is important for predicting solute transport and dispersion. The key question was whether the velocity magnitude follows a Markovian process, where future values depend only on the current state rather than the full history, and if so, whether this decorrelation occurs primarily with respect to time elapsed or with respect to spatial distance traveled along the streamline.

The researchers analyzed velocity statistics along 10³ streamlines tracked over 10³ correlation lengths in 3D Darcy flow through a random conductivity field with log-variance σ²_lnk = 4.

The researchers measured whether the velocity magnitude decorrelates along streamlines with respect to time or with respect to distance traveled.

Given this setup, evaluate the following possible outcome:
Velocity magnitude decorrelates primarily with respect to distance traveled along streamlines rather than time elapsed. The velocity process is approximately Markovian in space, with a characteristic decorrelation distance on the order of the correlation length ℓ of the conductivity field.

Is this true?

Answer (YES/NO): YES